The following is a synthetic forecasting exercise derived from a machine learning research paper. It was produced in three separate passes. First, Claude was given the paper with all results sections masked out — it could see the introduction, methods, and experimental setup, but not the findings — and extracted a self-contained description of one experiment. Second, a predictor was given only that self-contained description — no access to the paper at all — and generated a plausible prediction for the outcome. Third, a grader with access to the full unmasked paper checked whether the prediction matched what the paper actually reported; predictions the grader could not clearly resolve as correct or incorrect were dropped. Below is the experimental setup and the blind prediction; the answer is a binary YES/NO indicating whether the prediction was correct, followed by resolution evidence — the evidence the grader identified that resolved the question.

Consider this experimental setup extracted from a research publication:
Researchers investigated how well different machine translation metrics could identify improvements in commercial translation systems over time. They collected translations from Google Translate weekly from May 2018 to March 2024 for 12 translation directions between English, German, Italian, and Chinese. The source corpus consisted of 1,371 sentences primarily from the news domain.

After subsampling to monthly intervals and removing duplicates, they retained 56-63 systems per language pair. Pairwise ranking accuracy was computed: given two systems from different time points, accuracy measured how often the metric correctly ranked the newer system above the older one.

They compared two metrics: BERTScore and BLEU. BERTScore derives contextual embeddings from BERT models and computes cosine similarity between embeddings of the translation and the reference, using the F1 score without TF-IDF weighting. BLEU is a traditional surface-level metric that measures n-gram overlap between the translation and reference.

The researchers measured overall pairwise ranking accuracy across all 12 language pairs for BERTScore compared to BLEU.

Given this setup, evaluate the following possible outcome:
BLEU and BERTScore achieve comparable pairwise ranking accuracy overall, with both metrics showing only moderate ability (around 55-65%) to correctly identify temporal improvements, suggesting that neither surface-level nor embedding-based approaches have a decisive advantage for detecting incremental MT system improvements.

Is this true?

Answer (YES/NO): NO